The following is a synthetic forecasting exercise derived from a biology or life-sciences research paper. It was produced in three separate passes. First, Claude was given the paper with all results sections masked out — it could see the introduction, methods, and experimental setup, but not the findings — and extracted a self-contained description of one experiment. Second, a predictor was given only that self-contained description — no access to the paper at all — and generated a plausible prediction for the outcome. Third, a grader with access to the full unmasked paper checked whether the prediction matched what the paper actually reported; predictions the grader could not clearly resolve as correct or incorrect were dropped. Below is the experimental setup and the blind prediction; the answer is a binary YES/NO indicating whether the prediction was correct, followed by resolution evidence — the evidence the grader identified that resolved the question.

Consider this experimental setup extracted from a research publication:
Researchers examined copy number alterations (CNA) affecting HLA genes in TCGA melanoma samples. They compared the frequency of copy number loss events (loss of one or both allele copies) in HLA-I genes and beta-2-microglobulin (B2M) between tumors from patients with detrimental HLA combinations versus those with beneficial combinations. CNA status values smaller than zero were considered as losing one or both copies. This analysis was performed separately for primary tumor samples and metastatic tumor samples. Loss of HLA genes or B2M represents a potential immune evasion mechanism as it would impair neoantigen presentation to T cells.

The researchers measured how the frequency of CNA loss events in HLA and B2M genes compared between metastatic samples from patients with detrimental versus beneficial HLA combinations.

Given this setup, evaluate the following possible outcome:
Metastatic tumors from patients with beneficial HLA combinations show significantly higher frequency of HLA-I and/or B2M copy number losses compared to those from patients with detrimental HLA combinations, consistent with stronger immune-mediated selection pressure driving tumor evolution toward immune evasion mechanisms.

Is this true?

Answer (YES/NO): NO